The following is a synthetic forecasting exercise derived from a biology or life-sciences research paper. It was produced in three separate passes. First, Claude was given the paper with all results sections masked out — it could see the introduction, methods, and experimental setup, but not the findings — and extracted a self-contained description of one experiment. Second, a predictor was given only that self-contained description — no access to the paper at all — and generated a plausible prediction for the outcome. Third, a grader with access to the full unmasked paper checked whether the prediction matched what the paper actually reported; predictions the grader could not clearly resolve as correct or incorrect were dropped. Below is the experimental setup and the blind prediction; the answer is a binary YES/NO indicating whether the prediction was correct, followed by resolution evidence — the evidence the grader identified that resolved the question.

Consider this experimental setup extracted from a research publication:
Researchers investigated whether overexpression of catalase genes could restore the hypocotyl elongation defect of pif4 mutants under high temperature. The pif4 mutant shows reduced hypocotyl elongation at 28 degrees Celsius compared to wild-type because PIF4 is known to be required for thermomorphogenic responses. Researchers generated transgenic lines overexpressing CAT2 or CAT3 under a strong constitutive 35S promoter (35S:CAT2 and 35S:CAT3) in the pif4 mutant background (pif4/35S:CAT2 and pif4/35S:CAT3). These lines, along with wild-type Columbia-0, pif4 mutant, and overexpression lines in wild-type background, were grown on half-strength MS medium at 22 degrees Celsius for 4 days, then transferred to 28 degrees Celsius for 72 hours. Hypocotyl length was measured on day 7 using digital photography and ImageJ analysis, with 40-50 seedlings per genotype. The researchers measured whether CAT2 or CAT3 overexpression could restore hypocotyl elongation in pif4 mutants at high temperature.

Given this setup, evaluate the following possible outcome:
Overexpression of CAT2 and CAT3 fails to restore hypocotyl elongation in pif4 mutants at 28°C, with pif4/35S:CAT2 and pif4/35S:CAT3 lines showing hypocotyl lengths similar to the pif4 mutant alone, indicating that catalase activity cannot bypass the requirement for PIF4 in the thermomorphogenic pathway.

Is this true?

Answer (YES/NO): NO